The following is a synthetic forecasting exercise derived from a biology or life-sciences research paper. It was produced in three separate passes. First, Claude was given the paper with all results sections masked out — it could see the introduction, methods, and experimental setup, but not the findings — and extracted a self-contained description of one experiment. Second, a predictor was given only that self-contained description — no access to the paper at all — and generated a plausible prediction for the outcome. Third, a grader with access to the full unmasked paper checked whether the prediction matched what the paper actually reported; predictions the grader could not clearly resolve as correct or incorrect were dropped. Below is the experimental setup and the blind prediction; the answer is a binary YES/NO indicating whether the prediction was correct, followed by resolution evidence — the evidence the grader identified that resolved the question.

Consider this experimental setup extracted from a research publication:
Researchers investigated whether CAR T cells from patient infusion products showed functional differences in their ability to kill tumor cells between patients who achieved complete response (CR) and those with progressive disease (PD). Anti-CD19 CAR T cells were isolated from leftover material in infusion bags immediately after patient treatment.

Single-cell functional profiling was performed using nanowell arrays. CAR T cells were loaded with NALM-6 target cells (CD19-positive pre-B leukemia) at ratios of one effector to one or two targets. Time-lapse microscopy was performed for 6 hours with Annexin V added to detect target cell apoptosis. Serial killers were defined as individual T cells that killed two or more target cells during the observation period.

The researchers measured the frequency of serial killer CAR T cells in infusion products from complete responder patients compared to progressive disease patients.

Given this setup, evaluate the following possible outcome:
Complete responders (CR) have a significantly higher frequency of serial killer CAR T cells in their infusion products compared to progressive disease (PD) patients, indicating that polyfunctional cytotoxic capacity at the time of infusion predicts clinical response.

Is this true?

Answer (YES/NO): YES